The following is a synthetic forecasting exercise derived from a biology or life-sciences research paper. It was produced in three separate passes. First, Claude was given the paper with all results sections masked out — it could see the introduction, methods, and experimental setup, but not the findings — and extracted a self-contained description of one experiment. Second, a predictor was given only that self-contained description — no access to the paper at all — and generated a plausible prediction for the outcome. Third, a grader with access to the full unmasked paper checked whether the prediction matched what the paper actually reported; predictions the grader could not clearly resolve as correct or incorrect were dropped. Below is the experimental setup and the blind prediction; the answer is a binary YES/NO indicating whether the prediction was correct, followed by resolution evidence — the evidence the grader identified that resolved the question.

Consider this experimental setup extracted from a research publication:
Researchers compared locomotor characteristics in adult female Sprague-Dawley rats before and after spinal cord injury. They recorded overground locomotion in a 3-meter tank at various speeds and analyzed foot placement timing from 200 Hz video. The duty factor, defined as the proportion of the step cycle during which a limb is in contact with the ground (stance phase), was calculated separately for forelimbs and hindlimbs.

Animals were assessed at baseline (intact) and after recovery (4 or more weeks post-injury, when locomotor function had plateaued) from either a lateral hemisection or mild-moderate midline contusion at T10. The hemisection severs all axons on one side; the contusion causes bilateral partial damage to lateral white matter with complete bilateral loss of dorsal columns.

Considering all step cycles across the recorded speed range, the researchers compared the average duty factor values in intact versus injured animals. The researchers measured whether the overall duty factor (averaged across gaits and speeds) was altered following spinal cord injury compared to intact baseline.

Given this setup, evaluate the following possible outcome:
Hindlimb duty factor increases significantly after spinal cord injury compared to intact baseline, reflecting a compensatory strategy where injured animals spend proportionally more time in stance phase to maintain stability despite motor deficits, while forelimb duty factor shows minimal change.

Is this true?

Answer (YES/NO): NO